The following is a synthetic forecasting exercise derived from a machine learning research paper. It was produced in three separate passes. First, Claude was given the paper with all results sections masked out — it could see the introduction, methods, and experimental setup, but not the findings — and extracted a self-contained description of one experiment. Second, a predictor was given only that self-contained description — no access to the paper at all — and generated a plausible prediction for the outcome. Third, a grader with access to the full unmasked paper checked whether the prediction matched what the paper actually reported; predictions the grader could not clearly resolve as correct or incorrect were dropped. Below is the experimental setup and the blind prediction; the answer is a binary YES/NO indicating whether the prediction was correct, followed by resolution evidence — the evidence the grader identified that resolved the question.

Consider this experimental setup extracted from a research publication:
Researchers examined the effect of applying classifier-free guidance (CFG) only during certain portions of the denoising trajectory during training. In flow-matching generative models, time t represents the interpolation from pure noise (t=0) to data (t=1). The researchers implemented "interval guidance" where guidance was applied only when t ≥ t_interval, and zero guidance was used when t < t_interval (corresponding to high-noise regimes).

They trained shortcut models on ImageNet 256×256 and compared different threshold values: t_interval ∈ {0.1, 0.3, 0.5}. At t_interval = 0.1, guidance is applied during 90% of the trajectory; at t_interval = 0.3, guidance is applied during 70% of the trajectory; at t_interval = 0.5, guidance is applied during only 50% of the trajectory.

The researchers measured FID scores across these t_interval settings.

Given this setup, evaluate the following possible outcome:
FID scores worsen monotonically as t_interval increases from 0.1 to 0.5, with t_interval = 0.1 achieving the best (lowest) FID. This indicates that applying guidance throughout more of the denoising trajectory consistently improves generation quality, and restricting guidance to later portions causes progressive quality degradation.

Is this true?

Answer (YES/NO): NO